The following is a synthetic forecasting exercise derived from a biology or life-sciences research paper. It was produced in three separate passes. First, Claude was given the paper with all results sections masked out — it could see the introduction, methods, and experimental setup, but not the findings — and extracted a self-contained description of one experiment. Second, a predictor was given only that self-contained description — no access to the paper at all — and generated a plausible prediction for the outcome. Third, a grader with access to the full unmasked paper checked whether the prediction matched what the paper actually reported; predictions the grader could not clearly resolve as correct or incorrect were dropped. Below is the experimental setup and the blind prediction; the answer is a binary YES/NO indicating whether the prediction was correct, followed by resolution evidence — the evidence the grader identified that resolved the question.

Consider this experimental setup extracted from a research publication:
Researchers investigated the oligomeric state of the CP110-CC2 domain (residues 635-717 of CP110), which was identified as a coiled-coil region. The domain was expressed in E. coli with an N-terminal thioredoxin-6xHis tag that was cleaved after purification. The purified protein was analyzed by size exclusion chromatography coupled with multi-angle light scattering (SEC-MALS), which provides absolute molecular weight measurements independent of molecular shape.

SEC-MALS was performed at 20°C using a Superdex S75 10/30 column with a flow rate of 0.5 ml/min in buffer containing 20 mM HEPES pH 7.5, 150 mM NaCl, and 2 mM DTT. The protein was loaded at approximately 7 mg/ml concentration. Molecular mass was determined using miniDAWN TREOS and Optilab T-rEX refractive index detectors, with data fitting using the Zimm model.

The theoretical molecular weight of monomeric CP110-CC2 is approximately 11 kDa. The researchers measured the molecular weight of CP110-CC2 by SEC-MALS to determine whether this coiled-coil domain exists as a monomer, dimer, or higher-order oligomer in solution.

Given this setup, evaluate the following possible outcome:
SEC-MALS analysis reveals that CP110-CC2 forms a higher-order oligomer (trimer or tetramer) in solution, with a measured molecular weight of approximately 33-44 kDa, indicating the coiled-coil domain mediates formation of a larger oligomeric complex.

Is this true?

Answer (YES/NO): NO